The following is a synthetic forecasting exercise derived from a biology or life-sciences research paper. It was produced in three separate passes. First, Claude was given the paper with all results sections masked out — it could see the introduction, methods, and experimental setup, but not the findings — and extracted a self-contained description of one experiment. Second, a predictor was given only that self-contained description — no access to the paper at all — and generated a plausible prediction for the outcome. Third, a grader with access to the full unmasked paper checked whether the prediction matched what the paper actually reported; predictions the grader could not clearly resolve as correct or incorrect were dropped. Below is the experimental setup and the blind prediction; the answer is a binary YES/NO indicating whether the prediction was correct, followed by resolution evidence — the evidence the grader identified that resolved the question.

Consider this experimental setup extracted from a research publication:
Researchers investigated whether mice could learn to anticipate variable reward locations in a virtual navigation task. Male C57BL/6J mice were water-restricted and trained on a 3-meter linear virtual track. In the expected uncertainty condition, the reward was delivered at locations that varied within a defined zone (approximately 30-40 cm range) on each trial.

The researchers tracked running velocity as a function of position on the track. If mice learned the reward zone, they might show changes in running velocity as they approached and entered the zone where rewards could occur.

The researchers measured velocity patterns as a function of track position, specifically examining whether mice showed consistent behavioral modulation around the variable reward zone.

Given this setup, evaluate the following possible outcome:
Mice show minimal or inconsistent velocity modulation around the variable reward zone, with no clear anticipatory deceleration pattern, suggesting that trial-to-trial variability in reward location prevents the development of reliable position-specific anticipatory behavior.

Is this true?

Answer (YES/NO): NO